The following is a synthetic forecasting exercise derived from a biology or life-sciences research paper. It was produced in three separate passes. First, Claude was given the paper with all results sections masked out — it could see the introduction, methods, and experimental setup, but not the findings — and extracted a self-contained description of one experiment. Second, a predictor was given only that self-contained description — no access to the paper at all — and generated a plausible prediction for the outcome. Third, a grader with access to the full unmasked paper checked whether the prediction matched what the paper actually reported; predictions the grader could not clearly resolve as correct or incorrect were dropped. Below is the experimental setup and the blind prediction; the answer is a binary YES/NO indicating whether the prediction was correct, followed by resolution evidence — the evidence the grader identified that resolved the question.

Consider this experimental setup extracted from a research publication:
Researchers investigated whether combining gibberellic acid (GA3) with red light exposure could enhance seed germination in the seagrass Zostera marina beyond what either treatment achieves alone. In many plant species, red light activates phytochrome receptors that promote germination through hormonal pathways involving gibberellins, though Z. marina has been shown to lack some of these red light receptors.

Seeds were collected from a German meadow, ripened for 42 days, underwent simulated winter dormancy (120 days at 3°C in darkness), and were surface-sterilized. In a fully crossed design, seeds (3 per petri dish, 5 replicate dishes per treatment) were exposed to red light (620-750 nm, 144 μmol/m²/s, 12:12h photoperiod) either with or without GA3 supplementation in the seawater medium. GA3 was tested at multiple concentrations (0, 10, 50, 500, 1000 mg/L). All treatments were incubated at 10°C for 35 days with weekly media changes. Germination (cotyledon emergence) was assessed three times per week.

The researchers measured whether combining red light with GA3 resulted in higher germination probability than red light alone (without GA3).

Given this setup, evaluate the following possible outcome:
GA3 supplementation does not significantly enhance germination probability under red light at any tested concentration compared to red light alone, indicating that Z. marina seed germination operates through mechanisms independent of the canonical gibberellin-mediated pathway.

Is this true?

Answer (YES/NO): NO